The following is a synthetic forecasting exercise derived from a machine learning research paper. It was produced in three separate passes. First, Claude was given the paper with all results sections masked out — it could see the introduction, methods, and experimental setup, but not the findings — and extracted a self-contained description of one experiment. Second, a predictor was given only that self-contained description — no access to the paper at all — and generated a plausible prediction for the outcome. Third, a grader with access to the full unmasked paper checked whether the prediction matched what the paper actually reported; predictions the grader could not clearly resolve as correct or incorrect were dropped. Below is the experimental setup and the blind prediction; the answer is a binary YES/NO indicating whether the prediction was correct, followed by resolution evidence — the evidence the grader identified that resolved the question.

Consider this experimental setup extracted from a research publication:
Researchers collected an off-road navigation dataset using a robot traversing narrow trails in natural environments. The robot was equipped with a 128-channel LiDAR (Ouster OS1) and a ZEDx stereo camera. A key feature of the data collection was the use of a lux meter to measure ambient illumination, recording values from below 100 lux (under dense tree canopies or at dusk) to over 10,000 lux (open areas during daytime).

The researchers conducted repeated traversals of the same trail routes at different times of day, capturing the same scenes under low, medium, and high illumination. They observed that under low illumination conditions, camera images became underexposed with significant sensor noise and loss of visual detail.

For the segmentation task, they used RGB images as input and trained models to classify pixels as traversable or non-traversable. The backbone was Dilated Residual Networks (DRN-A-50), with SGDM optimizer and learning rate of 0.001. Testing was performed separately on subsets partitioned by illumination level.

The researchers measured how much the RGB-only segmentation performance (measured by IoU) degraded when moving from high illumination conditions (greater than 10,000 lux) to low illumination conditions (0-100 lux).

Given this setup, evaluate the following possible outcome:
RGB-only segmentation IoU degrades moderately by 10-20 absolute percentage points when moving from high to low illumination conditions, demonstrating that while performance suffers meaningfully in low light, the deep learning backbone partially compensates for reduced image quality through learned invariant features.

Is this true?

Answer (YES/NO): NO